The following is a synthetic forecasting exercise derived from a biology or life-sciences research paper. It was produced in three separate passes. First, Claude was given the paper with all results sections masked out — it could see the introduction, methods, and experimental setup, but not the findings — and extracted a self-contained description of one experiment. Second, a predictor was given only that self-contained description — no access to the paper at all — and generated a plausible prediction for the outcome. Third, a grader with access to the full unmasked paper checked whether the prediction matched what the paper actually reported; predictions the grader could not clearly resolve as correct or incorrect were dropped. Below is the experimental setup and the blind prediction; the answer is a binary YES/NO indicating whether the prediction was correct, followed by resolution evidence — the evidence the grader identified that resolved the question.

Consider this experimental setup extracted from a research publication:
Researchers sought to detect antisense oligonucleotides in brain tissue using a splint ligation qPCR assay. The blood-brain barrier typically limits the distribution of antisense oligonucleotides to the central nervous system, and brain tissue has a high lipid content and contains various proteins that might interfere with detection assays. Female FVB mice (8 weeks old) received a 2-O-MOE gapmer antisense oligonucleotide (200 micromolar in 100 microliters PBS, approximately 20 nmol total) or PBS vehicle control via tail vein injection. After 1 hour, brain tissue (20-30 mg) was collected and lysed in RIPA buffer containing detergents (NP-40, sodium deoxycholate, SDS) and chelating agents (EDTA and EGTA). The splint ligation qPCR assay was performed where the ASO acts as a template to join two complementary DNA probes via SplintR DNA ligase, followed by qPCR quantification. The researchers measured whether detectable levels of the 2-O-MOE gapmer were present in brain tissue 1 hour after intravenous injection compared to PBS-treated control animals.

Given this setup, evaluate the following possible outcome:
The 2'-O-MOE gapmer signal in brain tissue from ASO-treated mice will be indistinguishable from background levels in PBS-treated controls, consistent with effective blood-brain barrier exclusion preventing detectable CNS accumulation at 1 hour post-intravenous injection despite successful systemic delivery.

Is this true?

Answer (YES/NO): YES